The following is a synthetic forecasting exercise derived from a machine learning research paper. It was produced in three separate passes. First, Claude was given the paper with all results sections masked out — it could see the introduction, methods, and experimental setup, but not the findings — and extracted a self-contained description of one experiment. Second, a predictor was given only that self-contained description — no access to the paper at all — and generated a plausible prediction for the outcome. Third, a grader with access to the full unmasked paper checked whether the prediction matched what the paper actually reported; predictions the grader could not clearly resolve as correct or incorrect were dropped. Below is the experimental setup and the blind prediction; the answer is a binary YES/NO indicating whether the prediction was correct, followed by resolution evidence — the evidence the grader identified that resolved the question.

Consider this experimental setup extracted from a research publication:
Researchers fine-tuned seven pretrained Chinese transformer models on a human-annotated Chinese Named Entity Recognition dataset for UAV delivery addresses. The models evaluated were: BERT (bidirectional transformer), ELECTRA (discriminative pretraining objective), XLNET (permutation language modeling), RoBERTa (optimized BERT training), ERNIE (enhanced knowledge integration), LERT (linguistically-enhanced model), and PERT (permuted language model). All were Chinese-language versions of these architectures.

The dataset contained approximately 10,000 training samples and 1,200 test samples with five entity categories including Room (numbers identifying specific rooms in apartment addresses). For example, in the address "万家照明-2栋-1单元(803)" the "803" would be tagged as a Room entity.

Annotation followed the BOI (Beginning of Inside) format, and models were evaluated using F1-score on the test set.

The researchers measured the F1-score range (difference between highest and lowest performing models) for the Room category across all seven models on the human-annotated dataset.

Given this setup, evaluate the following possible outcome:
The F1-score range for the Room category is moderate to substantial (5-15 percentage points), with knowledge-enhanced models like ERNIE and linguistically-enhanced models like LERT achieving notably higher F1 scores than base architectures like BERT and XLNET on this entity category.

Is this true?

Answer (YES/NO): NO